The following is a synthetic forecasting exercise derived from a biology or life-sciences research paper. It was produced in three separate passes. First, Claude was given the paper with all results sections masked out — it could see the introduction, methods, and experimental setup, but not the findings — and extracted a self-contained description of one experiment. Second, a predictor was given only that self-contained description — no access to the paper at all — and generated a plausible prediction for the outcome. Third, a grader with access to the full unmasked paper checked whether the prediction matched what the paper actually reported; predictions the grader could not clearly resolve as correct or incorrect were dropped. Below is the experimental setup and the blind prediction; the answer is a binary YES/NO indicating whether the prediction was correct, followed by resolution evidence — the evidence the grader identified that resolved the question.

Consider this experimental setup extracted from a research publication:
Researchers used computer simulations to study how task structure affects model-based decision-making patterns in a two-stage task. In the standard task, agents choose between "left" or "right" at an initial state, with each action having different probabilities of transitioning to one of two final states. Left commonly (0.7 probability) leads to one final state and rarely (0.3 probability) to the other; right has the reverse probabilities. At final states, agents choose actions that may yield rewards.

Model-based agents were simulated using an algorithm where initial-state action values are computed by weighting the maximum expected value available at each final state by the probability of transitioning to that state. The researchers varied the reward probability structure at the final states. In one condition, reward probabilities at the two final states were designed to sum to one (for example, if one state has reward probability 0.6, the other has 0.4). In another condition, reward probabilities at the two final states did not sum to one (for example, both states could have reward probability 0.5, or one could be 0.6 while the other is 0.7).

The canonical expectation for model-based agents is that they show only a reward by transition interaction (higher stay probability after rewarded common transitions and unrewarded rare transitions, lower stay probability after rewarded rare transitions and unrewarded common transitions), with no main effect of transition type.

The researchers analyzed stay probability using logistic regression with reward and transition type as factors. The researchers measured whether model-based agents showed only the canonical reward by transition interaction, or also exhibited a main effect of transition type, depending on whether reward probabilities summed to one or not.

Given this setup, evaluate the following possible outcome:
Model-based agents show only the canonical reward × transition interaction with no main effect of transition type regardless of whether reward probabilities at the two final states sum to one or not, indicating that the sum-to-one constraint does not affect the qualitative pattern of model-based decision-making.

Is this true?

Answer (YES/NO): NO